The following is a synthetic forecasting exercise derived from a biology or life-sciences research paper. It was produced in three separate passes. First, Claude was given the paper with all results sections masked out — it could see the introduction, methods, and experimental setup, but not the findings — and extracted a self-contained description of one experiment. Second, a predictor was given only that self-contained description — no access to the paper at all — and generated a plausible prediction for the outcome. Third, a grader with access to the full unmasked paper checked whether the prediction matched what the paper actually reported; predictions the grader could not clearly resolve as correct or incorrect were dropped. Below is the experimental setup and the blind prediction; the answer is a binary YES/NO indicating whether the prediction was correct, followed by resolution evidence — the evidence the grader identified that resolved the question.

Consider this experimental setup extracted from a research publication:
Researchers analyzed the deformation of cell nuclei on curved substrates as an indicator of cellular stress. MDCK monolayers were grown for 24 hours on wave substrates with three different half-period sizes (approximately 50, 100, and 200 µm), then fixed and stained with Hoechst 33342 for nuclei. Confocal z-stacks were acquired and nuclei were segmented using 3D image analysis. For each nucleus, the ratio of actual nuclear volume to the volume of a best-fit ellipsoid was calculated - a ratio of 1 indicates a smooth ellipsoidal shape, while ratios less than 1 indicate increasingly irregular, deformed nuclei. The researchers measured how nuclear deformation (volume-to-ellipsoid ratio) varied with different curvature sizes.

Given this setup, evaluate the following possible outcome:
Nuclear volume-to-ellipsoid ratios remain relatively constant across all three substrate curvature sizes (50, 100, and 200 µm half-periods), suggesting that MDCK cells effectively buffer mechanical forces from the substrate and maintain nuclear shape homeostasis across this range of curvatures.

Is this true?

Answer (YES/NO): NO